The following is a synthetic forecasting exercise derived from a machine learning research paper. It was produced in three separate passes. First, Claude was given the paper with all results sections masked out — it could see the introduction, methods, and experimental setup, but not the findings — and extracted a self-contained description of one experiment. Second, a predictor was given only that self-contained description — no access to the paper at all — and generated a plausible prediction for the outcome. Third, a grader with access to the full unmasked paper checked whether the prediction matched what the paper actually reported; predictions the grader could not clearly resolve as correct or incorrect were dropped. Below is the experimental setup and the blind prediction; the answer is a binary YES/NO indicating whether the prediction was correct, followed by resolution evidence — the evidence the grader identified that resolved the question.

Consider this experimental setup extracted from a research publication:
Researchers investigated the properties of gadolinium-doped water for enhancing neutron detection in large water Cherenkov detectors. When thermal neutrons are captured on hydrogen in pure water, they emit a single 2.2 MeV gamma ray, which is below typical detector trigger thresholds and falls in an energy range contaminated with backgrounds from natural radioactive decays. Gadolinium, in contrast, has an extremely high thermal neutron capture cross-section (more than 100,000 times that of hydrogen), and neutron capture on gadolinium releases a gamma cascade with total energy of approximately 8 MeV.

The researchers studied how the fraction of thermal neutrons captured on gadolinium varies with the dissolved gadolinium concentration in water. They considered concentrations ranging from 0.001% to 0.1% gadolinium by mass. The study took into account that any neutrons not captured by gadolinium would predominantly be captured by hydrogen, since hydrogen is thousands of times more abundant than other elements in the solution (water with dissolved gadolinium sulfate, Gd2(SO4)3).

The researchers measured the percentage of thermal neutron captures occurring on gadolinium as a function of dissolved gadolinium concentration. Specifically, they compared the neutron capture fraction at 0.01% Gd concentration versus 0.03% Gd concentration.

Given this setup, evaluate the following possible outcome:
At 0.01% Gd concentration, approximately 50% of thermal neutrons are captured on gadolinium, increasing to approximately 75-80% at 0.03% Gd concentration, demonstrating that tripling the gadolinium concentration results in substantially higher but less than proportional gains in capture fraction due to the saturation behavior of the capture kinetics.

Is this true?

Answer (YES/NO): YES